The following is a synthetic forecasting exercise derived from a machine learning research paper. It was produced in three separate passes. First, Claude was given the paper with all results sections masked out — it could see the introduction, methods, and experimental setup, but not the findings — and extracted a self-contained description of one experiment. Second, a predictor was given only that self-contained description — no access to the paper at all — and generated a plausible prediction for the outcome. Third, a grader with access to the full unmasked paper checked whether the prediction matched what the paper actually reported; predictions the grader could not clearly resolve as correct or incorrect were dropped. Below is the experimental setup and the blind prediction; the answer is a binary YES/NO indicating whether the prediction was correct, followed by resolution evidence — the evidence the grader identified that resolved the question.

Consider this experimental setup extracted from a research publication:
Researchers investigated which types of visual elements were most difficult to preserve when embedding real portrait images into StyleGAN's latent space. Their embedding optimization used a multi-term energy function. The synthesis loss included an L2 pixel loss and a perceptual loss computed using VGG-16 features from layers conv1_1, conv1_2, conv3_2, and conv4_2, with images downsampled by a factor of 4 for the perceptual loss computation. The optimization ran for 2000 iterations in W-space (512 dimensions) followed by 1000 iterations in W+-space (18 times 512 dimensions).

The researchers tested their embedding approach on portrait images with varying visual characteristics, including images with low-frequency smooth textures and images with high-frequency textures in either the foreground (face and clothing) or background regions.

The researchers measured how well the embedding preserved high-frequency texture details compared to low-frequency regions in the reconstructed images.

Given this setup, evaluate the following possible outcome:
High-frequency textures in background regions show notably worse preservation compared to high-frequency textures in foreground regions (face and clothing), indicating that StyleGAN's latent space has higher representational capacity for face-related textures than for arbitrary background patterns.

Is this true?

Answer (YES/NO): NO